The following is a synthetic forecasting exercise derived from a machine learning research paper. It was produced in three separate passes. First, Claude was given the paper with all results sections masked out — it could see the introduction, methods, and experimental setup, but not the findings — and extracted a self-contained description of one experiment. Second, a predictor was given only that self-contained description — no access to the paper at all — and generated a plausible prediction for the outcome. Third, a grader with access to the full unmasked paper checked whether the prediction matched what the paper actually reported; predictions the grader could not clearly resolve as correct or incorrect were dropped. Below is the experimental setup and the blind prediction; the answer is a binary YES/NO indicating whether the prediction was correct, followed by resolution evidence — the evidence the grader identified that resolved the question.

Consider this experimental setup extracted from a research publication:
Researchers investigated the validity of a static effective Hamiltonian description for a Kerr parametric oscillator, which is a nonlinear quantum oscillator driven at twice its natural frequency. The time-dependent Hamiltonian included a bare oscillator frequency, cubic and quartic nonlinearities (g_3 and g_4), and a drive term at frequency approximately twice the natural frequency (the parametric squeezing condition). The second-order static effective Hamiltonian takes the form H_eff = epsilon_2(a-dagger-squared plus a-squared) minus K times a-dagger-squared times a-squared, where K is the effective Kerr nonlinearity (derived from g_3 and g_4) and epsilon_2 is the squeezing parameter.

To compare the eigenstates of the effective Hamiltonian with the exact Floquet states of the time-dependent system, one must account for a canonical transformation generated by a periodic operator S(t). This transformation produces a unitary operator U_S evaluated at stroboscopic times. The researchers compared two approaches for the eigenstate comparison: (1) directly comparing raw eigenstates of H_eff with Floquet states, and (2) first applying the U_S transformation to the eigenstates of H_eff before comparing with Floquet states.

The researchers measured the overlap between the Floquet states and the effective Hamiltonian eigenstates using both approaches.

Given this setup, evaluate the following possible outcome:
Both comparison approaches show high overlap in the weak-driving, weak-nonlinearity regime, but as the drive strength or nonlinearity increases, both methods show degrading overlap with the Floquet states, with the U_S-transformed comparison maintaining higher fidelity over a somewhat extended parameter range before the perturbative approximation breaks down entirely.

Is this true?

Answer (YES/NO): NO